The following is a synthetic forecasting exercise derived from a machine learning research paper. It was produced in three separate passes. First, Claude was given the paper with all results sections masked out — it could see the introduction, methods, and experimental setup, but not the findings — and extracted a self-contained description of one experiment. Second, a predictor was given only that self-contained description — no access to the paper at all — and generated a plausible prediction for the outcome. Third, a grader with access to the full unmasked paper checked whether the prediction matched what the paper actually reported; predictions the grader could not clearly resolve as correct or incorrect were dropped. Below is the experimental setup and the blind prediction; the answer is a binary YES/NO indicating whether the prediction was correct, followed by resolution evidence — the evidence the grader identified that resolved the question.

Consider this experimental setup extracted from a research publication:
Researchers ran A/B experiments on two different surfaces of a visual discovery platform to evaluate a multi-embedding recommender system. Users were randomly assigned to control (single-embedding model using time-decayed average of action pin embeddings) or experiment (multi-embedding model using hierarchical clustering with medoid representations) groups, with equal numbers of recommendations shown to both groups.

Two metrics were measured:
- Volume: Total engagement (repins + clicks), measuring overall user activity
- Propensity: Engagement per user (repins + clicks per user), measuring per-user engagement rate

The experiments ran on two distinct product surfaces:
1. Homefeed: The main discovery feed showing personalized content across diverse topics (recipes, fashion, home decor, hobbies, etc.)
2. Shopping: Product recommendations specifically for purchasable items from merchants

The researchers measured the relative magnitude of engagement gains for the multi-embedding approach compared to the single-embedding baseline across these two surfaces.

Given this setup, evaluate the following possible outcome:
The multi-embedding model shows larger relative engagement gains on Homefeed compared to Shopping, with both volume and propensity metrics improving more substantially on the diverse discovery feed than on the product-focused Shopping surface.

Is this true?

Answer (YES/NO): NO